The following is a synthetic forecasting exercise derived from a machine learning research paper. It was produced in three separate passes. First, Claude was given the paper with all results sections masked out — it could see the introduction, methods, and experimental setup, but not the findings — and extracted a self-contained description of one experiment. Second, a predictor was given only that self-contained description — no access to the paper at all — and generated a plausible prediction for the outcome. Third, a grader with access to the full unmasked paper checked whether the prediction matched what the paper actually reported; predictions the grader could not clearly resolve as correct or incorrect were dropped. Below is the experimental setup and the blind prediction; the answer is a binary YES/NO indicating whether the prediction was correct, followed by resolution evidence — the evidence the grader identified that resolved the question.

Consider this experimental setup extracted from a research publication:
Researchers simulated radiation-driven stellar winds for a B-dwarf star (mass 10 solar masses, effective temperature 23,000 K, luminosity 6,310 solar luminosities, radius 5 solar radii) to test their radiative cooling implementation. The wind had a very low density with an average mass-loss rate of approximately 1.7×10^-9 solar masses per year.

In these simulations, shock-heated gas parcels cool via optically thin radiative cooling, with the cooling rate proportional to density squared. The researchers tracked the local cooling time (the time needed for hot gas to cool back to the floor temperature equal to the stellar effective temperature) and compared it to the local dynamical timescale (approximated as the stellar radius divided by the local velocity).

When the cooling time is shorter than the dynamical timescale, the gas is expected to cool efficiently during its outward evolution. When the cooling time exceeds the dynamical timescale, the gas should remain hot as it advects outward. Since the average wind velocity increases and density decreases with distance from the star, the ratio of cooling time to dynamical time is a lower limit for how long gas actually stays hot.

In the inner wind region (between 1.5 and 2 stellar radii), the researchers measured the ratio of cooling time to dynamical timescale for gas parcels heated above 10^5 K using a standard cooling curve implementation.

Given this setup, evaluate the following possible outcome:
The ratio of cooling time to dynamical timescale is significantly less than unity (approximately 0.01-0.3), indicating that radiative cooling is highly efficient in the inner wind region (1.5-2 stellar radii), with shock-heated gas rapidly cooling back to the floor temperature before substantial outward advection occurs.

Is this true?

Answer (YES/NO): NO